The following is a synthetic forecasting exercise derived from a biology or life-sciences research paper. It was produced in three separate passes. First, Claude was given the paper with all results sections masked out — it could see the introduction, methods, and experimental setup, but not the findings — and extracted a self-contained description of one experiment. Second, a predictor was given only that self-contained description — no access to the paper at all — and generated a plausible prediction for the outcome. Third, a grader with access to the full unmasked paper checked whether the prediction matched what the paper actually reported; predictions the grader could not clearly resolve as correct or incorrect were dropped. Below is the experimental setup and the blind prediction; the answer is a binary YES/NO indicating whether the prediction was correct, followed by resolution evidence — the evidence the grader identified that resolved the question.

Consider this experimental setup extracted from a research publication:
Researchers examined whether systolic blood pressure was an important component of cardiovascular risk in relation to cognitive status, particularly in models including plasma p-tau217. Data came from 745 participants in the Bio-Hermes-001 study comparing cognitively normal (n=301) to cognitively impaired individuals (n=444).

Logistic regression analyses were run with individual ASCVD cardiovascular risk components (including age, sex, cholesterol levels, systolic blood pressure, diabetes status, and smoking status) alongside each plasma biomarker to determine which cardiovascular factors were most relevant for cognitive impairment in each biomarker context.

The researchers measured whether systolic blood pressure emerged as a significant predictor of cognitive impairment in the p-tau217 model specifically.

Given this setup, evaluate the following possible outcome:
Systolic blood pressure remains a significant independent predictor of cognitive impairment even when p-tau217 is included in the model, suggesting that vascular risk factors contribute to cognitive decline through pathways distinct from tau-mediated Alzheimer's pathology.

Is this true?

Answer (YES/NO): NO